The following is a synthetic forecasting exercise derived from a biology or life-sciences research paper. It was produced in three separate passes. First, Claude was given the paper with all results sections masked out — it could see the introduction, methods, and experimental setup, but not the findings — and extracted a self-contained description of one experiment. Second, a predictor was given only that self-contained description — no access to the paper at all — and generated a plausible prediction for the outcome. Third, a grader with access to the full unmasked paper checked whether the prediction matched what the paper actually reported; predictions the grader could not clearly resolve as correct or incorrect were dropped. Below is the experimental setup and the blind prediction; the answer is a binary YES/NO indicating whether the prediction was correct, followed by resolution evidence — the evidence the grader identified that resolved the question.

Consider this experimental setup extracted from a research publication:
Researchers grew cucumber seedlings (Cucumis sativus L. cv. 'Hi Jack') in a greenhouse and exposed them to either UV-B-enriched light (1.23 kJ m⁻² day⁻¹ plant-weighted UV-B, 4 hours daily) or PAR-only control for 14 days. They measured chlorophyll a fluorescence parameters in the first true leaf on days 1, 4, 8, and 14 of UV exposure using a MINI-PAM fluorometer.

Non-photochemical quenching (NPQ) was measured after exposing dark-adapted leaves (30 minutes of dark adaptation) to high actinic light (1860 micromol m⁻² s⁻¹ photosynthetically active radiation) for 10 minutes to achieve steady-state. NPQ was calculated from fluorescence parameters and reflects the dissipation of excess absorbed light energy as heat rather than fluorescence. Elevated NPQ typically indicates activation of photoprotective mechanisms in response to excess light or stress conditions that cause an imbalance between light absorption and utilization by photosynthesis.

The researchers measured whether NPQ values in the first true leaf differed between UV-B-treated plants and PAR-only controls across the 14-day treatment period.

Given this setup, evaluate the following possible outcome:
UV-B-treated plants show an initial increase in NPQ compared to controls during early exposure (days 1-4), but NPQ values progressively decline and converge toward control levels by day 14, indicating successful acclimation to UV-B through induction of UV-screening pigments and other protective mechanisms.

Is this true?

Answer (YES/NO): NO